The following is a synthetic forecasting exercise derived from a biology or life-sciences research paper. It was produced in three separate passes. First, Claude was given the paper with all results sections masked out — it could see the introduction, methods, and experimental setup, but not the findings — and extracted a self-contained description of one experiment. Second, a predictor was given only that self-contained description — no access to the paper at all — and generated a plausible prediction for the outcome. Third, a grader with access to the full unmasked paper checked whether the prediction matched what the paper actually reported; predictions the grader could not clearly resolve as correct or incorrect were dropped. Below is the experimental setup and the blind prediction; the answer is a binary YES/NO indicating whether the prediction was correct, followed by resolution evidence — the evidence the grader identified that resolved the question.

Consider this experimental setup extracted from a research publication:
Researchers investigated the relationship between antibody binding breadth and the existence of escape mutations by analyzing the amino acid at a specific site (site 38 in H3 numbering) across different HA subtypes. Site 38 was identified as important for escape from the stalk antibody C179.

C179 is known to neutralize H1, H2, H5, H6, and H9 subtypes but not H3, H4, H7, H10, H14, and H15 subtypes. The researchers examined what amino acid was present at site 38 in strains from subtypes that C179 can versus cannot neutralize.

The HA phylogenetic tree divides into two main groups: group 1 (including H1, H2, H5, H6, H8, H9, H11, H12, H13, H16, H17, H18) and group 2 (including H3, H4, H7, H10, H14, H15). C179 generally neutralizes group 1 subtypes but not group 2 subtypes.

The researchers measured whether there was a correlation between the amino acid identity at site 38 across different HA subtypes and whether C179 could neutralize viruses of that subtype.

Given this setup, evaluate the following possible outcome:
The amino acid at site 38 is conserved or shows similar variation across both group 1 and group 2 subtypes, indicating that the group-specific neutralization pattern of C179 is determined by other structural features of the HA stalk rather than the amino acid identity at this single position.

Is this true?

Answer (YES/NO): NO